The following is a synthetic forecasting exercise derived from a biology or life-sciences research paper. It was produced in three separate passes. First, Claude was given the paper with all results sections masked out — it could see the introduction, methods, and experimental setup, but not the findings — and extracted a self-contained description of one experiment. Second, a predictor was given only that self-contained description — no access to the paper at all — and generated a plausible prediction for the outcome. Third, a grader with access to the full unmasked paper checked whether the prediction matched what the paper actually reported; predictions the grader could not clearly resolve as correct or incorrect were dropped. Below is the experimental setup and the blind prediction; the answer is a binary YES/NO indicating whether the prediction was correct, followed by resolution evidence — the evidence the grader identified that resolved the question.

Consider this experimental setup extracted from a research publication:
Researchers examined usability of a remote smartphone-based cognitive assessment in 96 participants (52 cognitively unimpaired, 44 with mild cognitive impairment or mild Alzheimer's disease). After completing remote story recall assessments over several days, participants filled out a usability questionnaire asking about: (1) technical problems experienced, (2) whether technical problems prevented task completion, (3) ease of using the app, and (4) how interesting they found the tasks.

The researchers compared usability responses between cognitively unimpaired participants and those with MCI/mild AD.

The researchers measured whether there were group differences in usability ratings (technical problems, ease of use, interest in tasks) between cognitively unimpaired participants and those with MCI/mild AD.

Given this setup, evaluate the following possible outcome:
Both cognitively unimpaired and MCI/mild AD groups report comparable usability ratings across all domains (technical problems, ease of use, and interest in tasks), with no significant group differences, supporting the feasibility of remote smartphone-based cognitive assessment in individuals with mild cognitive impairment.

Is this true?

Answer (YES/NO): YES